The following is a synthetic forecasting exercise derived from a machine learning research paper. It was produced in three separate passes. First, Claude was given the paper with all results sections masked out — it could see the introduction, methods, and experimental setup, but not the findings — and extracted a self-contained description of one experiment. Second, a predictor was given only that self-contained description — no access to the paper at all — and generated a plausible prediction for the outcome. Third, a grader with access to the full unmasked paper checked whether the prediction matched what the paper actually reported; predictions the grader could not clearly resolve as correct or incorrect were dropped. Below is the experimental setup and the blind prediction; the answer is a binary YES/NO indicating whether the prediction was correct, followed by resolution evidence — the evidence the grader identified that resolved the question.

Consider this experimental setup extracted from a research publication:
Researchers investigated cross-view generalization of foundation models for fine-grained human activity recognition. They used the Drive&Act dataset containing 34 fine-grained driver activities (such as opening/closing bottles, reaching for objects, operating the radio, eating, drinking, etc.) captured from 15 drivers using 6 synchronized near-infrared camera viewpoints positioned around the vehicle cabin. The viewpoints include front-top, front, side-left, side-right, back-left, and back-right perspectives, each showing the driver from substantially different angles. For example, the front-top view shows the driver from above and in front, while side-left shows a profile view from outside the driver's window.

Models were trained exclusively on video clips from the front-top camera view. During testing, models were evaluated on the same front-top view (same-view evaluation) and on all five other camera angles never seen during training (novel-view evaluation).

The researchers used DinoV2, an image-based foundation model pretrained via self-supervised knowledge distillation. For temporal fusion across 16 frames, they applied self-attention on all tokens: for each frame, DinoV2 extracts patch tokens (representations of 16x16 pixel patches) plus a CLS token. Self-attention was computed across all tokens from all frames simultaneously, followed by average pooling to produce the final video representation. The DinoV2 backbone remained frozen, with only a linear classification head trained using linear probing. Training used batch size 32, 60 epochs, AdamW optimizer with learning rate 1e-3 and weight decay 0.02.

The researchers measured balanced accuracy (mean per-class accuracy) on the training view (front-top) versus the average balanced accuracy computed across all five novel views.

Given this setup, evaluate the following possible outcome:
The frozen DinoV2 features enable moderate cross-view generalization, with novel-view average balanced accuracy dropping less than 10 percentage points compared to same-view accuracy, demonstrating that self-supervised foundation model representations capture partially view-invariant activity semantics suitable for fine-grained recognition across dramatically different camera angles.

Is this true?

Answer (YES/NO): NO